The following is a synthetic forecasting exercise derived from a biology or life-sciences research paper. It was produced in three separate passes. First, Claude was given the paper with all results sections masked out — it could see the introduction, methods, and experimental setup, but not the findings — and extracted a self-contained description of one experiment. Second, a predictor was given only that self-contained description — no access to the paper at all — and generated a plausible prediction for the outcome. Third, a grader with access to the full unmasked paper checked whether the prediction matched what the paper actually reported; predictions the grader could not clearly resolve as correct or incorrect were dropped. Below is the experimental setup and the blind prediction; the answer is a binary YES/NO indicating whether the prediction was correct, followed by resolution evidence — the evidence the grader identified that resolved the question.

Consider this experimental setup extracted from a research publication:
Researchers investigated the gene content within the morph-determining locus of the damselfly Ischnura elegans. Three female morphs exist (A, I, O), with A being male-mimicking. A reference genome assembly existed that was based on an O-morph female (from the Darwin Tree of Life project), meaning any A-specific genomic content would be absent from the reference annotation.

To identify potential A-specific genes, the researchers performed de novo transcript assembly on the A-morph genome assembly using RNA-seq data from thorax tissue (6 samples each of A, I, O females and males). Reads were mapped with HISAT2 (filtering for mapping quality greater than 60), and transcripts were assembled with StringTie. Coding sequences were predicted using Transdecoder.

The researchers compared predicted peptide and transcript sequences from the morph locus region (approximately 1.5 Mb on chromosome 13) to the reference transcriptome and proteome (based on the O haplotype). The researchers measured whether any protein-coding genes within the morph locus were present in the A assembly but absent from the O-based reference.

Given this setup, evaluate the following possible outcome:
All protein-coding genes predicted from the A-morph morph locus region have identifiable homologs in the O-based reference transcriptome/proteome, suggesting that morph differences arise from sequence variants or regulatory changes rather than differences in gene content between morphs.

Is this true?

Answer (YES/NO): NO